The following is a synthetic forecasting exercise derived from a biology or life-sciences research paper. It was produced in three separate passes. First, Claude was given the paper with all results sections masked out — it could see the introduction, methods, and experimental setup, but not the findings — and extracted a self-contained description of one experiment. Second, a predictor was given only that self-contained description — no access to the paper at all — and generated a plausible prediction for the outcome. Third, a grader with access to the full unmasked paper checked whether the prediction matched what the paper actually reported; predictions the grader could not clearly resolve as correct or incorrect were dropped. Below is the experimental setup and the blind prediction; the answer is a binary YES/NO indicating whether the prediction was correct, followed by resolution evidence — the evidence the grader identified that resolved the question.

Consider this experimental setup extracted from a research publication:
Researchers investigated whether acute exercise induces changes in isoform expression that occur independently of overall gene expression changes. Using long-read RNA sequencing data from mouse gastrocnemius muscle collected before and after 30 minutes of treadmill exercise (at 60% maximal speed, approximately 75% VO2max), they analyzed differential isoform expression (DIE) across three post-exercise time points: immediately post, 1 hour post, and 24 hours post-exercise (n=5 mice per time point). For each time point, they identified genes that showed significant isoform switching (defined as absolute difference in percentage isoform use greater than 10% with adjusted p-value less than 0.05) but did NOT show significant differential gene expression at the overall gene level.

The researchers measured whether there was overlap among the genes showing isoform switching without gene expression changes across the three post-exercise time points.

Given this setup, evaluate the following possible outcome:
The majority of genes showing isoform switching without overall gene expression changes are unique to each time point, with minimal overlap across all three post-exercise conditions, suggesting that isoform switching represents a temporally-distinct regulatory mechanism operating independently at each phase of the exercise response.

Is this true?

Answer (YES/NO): NO